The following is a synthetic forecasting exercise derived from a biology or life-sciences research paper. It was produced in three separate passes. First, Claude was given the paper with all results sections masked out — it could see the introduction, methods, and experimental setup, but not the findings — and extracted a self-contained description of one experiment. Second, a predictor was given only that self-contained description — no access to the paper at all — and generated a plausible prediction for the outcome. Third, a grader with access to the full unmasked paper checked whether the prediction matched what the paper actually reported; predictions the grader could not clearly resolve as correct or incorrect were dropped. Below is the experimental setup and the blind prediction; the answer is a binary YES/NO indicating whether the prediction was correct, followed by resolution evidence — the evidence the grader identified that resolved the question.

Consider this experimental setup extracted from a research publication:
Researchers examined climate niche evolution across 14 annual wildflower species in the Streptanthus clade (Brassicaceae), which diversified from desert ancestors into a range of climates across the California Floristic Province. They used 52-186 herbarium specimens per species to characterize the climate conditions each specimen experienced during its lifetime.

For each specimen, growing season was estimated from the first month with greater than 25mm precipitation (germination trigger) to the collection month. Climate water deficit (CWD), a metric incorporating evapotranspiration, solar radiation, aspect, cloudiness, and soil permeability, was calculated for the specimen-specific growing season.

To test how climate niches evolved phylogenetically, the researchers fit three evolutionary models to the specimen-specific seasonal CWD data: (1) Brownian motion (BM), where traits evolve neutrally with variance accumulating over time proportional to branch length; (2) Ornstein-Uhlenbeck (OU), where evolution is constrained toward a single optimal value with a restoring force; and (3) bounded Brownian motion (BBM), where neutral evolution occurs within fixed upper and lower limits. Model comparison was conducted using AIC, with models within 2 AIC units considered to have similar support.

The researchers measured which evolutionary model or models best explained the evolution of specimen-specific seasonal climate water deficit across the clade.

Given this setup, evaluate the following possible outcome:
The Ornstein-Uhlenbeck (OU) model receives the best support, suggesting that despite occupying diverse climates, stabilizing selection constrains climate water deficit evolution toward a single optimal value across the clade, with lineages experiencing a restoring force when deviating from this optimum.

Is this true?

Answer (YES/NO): NO